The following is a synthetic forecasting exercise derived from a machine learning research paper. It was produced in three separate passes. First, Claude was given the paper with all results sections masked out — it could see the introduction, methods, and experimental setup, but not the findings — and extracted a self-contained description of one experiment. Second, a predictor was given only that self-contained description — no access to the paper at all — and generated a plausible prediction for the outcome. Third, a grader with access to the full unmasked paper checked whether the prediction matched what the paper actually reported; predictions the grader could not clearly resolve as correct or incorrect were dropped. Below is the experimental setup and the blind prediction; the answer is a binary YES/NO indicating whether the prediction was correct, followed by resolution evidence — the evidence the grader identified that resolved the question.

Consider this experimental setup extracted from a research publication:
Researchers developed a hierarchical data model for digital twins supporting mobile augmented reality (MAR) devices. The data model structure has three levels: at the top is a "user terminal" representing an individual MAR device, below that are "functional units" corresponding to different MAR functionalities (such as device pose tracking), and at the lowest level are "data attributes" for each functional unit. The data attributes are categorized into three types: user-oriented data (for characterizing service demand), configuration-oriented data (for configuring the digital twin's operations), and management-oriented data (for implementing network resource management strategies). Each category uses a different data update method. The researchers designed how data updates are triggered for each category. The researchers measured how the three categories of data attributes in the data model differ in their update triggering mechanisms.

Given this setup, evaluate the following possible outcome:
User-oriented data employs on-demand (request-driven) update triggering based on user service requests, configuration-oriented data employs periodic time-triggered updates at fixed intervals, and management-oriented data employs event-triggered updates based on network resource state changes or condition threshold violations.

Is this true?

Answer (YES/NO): NO